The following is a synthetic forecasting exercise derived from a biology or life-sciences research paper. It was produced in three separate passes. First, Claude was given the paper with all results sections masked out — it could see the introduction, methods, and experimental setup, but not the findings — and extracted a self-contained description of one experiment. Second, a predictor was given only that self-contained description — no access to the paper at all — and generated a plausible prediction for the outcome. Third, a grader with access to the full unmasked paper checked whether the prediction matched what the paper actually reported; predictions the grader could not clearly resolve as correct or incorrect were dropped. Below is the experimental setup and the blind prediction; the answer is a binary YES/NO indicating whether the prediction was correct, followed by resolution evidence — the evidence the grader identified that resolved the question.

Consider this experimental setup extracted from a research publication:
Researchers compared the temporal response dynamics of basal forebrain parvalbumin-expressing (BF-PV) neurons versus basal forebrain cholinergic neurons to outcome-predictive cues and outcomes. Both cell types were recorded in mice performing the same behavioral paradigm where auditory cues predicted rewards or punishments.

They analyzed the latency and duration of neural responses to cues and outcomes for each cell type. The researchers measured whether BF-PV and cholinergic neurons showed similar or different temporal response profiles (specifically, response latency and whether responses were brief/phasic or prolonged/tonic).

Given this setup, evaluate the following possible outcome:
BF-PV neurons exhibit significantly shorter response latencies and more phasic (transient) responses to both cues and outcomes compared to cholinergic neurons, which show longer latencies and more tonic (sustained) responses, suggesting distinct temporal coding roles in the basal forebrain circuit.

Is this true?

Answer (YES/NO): NO